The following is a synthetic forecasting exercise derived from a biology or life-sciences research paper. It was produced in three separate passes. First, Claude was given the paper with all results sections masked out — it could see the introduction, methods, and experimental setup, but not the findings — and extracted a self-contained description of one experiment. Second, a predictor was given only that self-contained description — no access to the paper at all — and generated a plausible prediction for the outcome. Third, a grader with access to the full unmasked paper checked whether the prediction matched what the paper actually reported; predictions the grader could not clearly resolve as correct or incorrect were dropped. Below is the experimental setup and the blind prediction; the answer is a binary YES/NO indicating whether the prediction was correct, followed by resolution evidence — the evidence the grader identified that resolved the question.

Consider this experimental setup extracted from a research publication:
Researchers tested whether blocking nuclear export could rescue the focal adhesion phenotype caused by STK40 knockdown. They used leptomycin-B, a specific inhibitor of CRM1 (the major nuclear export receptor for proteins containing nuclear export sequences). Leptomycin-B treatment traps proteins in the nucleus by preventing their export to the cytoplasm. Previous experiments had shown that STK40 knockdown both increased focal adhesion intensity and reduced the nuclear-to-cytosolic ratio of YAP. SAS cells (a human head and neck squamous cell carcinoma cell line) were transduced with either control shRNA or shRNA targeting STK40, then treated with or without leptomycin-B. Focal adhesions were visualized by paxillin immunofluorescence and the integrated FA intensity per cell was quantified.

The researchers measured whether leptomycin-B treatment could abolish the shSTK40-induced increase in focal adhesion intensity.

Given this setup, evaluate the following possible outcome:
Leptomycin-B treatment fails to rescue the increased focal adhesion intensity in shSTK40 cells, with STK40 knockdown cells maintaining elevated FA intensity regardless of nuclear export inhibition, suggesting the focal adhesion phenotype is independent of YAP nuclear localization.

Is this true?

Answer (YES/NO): NO